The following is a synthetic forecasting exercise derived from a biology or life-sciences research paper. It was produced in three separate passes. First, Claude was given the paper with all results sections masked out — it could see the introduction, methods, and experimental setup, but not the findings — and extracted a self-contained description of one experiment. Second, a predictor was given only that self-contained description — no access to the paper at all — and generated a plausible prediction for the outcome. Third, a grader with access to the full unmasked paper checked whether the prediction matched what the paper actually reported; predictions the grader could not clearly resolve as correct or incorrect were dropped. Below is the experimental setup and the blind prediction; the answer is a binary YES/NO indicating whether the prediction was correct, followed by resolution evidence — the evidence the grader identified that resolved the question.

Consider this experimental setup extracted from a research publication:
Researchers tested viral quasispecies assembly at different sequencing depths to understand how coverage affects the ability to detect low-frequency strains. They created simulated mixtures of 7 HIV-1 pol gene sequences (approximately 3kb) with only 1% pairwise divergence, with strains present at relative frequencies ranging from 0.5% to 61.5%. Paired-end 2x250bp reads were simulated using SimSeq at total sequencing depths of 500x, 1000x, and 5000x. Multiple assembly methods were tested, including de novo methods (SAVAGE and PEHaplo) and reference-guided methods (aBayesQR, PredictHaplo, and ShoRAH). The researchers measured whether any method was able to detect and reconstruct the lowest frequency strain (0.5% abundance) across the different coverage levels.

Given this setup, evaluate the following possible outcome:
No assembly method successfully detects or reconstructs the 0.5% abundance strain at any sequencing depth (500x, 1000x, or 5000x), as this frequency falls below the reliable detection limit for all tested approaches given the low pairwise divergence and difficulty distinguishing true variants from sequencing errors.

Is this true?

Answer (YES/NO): NO